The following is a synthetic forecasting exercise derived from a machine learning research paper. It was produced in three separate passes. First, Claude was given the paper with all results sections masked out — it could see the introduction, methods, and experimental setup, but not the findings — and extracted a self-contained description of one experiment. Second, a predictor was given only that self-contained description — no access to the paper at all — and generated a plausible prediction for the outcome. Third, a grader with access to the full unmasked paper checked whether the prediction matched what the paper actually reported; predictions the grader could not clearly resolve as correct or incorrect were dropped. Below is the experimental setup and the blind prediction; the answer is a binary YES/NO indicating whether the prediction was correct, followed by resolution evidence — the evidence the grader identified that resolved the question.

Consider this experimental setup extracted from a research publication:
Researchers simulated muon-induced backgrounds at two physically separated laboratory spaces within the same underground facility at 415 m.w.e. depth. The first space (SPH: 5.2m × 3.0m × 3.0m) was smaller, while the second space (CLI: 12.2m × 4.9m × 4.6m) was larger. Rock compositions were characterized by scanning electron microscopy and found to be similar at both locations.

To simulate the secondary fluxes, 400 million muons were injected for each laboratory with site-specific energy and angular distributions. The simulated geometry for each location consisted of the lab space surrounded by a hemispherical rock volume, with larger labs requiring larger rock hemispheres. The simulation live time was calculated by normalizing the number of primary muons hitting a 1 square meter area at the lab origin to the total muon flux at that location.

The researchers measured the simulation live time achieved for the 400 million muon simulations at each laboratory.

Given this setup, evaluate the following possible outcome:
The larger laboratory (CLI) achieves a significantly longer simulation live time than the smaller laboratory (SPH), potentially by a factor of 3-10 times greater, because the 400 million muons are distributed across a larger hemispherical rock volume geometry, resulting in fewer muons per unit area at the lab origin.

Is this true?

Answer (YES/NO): NO